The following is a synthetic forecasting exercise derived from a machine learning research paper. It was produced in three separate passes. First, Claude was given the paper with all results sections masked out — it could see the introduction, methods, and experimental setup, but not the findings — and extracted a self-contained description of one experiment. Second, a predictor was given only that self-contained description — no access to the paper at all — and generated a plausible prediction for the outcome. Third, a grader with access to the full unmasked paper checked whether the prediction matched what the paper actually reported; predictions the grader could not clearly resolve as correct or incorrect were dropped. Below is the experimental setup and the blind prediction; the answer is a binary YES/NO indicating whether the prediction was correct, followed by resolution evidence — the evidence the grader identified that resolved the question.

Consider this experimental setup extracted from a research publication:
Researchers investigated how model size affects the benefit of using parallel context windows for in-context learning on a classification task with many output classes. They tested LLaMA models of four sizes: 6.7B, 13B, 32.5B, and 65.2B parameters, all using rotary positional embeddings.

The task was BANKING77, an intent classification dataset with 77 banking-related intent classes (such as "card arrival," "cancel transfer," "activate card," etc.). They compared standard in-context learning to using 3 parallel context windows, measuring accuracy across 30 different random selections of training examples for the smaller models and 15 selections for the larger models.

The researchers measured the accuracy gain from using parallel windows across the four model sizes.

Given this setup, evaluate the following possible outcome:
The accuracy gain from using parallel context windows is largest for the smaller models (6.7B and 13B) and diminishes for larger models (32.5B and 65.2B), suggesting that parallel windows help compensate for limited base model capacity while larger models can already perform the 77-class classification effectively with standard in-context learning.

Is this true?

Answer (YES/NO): NO